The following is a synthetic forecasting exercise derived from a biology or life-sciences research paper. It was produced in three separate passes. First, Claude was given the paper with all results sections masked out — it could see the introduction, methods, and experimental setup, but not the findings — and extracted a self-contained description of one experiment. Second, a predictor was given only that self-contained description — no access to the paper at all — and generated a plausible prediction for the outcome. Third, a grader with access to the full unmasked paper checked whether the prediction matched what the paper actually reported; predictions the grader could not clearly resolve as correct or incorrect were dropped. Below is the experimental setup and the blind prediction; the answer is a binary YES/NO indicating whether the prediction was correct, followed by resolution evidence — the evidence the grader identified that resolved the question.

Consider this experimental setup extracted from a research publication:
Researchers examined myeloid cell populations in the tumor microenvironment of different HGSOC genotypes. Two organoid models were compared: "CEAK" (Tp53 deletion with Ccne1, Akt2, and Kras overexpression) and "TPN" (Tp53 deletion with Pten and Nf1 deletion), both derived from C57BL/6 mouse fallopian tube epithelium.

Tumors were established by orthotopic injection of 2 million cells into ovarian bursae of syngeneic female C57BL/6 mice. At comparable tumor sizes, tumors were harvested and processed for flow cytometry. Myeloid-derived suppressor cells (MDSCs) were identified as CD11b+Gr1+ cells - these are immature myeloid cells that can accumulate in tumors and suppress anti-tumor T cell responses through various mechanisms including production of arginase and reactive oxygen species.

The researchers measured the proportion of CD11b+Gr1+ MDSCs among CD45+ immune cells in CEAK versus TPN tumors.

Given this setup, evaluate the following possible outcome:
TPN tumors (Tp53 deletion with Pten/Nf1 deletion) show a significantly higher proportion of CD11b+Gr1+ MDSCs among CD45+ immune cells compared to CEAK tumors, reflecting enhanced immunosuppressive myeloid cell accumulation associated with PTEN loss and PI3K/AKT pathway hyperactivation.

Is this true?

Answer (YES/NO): NO